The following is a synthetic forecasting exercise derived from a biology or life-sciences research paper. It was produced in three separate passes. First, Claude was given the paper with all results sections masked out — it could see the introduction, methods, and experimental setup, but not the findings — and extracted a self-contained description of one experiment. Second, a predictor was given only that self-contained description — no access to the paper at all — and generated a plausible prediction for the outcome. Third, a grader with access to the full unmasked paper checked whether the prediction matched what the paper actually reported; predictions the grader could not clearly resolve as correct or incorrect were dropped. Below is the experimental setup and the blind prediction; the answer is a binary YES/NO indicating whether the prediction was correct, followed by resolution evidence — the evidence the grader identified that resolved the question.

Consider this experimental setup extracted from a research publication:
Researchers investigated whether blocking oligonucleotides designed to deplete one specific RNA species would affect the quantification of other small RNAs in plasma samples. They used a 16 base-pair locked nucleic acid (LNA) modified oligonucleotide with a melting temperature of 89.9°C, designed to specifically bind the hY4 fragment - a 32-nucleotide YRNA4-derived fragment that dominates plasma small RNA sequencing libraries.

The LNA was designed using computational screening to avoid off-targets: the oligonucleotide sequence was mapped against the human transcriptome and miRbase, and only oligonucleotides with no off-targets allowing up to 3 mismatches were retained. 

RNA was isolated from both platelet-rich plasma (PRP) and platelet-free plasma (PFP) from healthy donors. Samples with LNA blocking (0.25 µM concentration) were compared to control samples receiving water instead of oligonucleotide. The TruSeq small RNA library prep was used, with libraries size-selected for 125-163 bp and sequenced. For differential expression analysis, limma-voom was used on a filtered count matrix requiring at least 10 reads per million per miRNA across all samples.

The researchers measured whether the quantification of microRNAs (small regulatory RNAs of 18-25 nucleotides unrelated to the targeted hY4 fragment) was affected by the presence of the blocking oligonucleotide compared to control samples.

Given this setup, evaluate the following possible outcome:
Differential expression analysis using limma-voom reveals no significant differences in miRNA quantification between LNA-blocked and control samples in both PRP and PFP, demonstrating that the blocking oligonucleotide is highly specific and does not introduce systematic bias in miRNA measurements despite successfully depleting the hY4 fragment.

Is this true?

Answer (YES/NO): NO